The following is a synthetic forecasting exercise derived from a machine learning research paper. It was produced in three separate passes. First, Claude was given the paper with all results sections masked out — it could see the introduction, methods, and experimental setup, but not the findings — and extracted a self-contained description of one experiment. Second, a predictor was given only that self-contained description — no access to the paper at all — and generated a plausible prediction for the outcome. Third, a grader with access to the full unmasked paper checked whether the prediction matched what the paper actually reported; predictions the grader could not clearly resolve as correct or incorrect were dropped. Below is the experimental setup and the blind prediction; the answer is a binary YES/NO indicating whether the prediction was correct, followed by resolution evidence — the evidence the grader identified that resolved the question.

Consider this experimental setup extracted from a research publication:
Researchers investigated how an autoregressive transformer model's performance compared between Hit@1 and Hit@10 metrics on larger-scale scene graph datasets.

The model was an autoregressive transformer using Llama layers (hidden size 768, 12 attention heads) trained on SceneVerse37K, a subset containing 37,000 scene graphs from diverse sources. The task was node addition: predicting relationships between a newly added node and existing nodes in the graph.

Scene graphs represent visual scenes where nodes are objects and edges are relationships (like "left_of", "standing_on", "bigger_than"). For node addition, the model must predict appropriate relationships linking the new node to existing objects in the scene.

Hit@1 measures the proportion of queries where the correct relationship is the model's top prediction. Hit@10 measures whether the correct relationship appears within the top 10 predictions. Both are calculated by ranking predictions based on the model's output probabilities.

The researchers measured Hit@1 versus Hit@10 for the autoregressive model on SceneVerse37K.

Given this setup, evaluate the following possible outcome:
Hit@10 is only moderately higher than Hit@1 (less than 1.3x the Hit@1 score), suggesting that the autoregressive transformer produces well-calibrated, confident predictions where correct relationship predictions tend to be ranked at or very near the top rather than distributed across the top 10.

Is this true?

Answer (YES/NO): NO